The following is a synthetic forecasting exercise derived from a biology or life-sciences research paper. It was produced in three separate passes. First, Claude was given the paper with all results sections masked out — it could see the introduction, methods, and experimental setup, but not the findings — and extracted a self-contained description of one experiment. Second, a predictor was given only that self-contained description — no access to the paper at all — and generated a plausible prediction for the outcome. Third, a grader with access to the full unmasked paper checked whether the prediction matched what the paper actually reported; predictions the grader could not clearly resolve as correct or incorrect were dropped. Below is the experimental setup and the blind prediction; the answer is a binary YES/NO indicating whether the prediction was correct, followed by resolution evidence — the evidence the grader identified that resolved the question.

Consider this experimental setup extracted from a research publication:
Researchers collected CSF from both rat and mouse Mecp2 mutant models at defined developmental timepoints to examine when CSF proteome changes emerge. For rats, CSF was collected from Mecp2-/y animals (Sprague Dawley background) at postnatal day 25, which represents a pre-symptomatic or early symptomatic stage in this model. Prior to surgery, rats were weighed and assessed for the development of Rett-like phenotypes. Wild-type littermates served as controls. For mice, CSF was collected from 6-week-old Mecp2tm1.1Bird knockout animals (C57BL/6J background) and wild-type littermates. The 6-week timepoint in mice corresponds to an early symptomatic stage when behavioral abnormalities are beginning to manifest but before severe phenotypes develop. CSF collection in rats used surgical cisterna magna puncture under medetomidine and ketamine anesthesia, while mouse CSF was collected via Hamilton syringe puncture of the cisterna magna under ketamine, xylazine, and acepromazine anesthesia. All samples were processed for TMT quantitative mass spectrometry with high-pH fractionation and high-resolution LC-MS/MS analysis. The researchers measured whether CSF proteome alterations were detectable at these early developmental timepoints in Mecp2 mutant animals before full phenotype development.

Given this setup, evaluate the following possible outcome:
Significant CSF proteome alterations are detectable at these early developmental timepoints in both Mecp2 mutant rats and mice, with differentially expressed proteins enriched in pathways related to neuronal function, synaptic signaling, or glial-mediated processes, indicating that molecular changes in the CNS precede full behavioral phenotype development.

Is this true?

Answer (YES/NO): YES